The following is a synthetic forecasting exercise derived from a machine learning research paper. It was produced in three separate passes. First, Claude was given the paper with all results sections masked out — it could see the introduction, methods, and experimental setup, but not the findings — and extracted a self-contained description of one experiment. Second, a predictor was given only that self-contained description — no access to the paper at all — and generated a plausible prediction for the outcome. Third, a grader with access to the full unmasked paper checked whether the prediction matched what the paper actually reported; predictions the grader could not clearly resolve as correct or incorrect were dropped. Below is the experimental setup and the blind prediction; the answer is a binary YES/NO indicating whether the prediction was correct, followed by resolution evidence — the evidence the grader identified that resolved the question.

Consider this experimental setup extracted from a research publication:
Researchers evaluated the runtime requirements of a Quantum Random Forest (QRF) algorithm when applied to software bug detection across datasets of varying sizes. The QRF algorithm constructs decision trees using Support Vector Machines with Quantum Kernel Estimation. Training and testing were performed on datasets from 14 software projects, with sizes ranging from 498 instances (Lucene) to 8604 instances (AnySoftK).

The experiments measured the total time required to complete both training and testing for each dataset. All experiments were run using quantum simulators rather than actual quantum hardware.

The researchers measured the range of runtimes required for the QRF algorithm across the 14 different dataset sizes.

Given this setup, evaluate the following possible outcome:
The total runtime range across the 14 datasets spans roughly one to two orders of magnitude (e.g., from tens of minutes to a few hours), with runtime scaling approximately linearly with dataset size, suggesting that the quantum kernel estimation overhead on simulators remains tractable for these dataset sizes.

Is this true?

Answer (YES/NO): NO